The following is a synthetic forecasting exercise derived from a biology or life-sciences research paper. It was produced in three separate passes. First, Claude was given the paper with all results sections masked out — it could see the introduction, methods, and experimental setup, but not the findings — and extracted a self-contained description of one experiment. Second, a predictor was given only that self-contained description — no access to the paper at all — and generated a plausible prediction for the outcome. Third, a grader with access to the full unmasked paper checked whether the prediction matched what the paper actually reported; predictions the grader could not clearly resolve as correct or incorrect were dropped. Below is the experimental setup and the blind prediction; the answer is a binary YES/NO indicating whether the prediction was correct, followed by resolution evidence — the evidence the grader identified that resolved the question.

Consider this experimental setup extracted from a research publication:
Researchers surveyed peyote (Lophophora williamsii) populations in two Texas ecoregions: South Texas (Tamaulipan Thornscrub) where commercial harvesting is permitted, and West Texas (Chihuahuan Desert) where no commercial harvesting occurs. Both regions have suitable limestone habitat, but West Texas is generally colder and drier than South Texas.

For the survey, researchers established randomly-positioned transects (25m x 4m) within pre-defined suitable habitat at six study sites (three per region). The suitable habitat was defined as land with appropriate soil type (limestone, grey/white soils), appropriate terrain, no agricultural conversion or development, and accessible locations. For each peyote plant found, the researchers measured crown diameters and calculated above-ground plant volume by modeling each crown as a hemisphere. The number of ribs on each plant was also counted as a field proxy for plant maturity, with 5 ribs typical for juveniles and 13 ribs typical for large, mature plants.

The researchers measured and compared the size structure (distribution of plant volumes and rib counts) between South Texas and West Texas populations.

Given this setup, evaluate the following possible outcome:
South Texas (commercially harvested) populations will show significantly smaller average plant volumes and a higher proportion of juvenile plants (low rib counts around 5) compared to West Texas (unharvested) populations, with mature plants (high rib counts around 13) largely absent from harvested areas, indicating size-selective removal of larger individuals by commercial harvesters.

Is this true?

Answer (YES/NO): NO